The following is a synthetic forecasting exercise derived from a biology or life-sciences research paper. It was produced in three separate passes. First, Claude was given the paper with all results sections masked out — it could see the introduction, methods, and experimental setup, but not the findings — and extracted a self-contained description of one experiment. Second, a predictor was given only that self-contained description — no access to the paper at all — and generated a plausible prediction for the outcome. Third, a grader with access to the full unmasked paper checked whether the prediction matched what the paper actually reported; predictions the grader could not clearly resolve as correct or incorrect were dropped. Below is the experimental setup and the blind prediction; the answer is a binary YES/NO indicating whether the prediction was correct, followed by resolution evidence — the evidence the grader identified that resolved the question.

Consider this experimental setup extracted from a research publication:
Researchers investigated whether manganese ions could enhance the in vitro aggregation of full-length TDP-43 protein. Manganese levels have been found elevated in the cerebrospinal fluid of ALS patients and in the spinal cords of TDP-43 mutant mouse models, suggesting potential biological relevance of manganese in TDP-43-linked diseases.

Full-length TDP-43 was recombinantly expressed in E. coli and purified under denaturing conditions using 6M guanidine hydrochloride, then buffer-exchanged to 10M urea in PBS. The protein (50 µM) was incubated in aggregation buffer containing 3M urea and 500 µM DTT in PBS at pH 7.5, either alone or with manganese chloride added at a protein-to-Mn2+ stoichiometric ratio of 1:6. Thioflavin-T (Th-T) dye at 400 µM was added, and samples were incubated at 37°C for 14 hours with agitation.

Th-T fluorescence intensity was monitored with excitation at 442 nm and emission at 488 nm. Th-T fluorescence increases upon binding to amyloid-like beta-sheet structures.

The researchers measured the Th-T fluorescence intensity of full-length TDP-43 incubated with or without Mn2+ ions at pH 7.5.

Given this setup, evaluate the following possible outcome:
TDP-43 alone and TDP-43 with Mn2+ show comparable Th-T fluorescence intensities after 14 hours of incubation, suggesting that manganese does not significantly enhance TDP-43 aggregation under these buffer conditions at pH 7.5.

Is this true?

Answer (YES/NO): NO